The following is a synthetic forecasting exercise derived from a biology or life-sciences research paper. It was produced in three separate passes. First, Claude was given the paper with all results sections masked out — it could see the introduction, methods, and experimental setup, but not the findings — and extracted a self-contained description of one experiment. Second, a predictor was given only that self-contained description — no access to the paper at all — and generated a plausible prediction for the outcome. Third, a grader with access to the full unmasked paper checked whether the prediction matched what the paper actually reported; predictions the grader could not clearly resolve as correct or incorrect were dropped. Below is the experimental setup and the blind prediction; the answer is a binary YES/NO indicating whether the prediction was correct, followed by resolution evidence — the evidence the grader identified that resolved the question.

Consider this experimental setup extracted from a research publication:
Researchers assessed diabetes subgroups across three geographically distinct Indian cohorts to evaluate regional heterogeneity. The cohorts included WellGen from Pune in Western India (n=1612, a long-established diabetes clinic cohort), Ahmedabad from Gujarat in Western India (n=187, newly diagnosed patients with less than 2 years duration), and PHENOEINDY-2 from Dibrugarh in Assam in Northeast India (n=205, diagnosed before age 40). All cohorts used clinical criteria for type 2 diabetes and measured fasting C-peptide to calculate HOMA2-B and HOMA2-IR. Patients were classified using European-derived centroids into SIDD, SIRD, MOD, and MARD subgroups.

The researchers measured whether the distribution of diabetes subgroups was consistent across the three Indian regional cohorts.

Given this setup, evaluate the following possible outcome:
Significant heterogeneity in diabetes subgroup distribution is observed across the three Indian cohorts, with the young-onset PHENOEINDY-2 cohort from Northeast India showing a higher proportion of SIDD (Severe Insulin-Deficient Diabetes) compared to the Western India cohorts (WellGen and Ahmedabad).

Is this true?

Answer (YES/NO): NO